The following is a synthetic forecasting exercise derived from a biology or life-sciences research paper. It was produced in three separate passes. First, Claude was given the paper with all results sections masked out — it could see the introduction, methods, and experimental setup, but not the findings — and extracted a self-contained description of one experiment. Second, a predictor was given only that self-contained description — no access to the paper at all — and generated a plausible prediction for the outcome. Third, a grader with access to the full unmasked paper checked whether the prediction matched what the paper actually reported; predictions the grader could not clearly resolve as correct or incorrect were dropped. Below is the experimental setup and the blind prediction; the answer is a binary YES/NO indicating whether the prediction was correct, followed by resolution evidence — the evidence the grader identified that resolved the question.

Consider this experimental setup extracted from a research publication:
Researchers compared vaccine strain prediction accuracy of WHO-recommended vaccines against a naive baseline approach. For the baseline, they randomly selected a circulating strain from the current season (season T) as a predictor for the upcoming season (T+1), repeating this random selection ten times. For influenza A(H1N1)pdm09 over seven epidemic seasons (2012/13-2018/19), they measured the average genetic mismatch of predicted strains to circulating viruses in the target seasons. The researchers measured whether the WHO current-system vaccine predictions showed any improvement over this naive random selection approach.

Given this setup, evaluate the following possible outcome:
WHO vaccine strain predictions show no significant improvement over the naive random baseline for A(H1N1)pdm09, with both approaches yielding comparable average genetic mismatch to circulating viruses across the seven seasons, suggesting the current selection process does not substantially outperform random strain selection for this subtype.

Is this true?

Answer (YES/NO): NO